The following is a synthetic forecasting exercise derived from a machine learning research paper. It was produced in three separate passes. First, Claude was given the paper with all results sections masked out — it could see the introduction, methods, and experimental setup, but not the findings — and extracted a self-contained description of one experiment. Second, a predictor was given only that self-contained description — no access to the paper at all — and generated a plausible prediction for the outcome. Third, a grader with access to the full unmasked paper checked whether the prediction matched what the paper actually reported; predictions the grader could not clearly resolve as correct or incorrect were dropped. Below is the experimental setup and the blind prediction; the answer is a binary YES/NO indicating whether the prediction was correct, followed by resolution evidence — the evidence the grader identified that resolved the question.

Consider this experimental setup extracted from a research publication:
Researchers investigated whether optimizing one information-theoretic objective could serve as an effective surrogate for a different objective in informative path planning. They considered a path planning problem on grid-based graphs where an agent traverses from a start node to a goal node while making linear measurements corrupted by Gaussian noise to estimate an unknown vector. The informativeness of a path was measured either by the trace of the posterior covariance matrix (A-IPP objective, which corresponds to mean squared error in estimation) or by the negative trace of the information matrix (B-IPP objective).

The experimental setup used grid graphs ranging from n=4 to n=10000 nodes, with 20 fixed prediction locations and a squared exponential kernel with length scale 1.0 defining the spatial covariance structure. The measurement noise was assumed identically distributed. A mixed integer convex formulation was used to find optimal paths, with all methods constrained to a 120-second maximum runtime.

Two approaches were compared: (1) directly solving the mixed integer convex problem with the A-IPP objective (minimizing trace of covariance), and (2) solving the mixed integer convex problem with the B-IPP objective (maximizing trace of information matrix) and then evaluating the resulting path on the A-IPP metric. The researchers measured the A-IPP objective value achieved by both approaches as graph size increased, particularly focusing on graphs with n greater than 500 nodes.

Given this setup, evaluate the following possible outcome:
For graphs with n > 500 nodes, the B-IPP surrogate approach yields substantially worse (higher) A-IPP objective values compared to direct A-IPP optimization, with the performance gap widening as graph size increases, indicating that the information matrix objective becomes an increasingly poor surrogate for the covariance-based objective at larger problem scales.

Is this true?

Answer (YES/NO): NO